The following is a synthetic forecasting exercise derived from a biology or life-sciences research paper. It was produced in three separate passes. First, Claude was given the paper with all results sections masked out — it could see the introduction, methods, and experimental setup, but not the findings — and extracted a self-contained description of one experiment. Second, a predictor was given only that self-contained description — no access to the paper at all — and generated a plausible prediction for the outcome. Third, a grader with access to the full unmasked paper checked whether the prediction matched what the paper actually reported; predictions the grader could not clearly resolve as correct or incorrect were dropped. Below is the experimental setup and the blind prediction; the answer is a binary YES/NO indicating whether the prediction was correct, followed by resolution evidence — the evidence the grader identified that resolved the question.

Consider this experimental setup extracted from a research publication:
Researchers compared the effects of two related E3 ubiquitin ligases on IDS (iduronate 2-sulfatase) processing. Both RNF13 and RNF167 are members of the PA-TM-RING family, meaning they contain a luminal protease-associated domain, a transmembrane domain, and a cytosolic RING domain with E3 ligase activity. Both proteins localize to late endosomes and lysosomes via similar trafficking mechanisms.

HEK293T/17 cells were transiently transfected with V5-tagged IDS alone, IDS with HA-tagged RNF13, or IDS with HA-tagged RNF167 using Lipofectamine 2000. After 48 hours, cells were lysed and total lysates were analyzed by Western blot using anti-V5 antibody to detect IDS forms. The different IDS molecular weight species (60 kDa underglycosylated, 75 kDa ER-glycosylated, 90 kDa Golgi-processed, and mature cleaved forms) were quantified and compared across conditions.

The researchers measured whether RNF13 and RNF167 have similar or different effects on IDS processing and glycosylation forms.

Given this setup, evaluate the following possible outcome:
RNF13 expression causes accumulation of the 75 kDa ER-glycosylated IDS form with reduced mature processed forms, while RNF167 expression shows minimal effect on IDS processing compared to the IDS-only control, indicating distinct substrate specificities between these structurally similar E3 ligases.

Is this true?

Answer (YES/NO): NO